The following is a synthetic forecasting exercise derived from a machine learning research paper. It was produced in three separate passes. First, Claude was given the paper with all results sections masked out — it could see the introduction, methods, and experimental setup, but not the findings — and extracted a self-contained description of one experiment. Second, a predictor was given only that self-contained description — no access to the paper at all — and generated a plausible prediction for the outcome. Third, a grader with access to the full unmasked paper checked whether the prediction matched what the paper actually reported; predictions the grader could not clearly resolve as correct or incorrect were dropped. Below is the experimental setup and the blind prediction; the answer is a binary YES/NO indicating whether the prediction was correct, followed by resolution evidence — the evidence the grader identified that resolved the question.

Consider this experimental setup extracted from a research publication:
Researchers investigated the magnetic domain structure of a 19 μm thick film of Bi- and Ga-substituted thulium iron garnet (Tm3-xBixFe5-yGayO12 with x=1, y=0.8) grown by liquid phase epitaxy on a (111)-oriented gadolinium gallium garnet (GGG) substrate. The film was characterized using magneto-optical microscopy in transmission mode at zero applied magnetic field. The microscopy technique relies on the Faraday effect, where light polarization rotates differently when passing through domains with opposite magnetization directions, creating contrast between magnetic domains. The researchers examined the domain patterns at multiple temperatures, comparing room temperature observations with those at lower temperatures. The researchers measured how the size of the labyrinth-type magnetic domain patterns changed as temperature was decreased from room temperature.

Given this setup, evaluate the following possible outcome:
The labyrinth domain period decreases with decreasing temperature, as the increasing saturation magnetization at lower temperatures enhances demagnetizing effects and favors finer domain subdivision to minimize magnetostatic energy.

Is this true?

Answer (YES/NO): NO